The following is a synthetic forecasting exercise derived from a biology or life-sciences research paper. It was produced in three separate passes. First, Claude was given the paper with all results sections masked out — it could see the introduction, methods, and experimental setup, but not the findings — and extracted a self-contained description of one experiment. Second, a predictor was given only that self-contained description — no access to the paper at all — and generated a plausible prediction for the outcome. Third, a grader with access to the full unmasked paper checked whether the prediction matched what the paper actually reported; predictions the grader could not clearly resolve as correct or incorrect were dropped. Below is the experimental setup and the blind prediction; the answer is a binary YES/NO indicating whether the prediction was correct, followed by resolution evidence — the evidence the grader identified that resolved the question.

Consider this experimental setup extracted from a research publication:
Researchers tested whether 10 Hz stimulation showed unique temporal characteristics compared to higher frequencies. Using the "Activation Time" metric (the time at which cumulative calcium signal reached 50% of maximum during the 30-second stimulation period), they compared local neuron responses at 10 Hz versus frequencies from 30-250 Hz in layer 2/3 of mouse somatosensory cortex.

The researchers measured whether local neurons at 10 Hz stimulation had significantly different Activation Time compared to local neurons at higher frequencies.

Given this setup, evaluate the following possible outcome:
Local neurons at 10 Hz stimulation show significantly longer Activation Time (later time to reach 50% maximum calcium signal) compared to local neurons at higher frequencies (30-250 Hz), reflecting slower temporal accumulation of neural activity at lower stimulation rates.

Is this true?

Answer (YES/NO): YES